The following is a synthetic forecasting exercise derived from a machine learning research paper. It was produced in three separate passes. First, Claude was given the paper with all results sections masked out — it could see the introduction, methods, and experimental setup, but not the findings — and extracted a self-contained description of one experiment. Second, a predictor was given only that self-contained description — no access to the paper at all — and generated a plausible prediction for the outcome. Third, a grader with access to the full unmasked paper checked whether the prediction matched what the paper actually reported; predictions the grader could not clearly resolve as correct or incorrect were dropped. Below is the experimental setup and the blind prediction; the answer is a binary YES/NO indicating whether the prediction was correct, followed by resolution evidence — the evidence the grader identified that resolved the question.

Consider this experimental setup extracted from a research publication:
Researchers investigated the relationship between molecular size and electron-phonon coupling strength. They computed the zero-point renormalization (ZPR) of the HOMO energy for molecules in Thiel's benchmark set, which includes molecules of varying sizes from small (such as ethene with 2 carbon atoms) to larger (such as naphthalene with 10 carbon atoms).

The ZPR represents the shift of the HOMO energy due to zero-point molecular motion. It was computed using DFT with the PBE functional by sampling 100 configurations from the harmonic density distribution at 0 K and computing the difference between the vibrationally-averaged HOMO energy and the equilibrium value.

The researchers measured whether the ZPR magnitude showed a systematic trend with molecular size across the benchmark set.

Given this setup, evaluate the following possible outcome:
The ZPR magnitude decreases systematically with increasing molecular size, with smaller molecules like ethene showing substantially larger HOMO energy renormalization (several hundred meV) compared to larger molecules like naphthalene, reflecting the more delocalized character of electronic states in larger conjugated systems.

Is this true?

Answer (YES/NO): NO